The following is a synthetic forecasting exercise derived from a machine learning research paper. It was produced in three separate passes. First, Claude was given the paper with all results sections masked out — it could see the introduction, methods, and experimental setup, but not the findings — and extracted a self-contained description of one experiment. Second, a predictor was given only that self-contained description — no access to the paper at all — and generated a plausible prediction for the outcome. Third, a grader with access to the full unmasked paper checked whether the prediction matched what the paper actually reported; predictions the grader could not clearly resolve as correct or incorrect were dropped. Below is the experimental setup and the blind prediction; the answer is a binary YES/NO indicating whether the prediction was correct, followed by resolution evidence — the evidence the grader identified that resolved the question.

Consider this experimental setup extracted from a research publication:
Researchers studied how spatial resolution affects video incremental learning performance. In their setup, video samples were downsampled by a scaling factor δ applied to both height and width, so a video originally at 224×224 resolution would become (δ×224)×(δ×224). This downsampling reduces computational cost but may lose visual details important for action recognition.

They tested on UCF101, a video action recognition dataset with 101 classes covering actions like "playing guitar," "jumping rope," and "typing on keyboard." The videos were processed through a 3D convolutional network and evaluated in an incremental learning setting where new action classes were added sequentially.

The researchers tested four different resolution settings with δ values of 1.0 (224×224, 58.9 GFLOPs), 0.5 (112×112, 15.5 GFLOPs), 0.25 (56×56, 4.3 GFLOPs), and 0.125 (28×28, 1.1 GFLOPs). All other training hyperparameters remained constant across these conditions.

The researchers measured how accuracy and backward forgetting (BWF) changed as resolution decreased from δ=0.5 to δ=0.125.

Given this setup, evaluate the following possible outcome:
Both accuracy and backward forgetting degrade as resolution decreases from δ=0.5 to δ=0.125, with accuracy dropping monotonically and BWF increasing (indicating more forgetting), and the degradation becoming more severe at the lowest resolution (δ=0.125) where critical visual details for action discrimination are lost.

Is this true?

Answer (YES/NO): YES